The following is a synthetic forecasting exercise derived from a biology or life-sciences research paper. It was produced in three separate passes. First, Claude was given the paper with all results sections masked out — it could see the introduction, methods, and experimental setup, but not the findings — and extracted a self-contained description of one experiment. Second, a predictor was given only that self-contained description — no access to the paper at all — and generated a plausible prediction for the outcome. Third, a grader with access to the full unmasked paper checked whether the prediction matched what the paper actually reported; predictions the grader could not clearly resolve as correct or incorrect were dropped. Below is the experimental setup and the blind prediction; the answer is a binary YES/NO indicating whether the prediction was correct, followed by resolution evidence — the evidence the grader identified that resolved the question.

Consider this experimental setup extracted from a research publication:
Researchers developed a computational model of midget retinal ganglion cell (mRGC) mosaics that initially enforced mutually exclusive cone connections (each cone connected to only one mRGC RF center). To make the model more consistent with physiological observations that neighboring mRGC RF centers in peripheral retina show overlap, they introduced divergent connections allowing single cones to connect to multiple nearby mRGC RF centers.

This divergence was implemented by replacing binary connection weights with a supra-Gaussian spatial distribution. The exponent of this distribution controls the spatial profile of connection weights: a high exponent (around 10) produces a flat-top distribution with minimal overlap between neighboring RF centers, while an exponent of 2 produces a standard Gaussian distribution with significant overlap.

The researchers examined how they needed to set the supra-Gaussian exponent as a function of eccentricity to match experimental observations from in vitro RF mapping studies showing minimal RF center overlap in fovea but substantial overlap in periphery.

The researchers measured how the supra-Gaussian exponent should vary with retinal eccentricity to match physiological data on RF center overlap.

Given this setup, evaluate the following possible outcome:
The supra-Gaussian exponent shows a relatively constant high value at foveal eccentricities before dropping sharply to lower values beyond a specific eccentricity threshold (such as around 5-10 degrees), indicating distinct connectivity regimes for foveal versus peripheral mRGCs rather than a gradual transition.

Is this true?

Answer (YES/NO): NO